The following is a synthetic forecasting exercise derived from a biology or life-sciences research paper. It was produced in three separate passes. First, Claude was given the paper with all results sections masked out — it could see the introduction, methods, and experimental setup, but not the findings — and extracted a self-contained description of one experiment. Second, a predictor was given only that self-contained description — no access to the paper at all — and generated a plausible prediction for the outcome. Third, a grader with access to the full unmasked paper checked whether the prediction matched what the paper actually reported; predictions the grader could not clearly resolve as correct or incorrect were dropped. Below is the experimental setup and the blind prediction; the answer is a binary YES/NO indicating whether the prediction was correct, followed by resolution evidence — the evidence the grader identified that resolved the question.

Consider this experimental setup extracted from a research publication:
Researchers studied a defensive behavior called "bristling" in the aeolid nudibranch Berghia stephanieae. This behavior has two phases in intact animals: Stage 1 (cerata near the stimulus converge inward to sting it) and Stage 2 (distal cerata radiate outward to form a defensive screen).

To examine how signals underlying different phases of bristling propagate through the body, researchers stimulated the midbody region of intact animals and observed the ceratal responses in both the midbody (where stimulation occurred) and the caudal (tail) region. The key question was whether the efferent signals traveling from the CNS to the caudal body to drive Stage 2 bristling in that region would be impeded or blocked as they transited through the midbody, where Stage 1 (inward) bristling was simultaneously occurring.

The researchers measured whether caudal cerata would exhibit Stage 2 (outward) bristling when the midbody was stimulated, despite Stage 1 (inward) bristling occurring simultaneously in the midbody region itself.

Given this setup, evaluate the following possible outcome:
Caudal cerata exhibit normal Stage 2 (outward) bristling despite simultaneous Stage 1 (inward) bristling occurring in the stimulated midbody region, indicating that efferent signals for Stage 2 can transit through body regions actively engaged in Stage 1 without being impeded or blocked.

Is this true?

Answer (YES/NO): YES